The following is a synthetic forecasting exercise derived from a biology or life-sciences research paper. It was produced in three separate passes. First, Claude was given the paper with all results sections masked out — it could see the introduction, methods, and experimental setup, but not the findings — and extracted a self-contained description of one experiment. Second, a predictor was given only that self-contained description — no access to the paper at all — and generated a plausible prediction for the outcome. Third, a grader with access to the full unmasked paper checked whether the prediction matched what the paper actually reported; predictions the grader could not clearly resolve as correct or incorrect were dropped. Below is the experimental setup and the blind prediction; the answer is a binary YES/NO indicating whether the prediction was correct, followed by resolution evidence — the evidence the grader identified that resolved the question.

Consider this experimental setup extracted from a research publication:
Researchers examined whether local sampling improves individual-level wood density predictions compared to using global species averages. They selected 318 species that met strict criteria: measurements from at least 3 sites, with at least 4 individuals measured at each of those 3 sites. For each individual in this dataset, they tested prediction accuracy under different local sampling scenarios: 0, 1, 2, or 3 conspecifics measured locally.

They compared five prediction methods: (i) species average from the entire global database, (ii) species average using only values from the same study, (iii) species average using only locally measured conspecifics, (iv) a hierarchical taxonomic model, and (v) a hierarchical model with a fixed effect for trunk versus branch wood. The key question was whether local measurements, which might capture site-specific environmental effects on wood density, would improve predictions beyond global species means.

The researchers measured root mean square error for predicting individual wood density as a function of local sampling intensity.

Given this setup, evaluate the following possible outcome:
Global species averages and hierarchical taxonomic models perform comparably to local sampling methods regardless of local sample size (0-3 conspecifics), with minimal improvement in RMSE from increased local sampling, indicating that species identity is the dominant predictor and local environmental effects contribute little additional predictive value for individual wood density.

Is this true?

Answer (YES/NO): NO